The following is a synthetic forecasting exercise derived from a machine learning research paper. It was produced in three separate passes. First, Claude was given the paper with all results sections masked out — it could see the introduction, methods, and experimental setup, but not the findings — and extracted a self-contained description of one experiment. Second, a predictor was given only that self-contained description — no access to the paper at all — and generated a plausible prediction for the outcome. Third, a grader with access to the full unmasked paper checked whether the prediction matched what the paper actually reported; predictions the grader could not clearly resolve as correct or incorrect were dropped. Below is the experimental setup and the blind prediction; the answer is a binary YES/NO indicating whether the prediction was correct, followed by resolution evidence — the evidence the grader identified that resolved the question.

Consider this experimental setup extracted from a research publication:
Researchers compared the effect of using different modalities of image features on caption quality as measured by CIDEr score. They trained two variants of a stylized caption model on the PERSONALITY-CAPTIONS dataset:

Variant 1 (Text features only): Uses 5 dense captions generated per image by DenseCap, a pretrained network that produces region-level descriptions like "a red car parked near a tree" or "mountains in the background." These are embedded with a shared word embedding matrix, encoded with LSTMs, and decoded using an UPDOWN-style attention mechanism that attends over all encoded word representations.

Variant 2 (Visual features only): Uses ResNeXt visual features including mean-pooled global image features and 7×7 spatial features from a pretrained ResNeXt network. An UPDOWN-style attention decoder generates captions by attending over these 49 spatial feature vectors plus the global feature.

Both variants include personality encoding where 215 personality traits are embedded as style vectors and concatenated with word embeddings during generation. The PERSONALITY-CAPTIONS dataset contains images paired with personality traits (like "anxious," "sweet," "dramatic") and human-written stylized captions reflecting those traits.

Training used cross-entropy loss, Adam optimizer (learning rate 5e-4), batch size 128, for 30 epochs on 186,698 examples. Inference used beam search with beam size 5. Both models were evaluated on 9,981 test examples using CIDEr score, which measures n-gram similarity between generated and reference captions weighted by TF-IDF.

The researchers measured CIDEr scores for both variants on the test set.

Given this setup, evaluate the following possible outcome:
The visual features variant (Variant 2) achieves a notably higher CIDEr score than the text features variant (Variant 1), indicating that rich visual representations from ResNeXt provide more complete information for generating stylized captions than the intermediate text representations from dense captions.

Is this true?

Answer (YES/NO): NO